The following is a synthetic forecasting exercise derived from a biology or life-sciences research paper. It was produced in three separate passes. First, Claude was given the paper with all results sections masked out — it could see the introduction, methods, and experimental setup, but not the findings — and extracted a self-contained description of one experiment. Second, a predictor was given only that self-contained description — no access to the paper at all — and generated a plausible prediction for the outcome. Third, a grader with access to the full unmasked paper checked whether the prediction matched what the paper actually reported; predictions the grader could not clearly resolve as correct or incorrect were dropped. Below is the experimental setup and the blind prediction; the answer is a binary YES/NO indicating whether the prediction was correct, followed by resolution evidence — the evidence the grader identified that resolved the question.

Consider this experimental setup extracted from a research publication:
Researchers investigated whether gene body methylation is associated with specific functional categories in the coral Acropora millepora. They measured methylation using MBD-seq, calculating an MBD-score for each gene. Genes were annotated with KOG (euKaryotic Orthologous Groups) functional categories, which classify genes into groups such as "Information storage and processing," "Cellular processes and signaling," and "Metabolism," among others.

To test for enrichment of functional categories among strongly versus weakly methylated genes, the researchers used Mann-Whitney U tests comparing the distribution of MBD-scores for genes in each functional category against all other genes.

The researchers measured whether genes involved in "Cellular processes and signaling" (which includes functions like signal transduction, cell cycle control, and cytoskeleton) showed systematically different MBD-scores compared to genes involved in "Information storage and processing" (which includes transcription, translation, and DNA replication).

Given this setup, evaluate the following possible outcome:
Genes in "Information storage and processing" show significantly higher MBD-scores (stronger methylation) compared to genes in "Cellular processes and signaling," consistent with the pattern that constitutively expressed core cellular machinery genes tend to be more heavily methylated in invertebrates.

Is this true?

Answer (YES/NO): YES